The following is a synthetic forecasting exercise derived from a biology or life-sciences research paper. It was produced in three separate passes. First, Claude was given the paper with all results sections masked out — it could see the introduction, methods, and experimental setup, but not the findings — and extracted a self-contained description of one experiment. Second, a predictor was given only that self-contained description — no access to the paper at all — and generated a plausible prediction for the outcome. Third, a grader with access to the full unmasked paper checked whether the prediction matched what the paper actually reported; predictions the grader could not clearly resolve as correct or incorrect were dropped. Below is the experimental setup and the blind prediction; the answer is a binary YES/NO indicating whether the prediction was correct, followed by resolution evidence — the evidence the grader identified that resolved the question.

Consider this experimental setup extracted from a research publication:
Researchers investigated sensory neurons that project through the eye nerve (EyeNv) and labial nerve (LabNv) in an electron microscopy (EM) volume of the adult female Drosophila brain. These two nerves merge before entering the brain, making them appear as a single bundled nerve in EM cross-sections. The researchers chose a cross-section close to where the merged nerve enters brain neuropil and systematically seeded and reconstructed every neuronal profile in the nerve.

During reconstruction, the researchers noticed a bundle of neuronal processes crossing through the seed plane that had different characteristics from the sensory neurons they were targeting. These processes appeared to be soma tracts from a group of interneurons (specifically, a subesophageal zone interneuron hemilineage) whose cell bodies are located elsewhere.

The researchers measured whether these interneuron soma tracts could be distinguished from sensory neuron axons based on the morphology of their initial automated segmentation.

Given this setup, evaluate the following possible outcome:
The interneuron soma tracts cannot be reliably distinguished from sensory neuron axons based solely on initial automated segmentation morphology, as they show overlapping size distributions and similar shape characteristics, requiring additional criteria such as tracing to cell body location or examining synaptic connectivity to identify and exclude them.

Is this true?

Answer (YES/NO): NO